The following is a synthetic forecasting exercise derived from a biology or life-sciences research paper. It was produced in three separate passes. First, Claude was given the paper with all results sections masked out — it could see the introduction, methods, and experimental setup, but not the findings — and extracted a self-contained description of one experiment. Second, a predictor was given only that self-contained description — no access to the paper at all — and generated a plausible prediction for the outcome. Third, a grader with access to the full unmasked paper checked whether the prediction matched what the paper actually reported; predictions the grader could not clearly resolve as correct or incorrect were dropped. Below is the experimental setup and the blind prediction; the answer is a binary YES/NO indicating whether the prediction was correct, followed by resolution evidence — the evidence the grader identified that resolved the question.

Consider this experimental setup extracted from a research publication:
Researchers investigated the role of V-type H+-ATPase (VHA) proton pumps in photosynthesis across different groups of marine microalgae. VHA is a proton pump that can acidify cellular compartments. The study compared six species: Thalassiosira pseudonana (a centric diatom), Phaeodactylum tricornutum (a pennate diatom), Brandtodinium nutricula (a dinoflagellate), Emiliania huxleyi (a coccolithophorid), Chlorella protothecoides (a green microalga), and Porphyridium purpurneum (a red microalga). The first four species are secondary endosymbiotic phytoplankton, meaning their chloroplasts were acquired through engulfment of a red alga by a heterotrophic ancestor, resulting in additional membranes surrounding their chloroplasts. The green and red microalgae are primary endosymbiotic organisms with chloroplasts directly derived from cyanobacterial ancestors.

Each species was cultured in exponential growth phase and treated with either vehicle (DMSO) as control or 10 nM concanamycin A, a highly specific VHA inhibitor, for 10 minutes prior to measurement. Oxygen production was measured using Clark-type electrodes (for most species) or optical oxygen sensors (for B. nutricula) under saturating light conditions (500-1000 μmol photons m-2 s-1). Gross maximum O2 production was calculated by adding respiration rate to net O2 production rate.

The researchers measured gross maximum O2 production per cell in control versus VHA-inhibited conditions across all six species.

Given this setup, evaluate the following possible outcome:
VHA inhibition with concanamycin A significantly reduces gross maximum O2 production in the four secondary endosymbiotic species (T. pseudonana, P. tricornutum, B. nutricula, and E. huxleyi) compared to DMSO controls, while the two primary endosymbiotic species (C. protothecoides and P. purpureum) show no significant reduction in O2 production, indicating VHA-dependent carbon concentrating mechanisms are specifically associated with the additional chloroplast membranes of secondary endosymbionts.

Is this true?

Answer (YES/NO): YES